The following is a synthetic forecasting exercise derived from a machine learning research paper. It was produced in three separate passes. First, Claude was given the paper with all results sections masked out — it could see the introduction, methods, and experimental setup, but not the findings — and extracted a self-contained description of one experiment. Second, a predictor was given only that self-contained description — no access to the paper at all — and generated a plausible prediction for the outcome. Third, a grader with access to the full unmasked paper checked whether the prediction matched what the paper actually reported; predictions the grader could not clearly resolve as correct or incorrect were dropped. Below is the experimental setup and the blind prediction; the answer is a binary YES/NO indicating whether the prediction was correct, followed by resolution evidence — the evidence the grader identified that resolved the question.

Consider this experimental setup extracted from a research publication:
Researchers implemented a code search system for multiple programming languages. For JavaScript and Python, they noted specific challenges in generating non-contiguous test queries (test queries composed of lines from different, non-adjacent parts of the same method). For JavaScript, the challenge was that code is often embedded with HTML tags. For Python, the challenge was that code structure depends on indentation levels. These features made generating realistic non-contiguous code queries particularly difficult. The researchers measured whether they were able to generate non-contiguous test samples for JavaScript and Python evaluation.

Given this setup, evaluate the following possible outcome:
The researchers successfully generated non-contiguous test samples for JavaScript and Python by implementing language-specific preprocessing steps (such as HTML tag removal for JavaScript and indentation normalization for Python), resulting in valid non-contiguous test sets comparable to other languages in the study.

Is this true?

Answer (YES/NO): NO